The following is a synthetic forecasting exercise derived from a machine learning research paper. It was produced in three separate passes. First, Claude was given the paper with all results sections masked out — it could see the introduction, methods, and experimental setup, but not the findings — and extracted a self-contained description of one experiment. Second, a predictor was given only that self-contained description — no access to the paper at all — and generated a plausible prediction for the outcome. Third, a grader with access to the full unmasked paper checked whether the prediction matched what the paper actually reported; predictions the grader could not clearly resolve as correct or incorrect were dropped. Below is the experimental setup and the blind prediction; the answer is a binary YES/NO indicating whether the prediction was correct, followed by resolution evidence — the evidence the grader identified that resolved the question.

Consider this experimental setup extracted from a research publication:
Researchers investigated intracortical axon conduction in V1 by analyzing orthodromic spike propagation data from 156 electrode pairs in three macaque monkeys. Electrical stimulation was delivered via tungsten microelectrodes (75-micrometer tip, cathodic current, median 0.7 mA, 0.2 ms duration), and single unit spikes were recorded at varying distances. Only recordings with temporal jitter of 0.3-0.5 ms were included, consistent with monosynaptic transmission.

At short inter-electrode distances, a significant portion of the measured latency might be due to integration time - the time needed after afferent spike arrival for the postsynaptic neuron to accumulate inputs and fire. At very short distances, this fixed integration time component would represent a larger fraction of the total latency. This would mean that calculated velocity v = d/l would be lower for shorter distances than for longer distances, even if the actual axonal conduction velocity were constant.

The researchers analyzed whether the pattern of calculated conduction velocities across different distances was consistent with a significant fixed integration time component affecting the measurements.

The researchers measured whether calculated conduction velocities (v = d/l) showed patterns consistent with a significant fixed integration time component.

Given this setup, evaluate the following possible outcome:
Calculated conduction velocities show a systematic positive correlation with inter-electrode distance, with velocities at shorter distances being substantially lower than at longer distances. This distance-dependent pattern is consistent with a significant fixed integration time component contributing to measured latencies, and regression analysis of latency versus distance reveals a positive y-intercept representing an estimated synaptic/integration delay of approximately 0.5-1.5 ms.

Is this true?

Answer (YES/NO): NO